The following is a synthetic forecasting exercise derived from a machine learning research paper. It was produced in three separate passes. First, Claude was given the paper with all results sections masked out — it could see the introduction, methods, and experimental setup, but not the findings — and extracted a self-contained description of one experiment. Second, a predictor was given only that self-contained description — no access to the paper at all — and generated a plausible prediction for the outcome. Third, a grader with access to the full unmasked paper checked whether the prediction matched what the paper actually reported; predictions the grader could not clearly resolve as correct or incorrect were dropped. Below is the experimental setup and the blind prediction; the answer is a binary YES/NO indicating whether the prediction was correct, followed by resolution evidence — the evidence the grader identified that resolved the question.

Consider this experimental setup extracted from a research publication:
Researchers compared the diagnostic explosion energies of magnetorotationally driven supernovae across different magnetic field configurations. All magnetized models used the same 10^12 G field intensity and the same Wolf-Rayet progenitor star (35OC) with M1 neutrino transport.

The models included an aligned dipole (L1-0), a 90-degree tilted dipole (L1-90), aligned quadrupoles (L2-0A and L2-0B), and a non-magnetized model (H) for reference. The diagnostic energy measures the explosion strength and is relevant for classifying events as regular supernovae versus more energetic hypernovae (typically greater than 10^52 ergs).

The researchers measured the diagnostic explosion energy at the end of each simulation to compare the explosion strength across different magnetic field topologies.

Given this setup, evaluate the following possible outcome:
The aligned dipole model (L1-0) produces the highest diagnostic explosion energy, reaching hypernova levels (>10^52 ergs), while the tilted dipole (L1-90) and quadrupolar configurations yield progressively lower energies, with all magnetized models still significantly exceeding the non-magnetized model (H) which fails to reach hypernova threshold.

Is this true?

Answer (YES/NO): NO